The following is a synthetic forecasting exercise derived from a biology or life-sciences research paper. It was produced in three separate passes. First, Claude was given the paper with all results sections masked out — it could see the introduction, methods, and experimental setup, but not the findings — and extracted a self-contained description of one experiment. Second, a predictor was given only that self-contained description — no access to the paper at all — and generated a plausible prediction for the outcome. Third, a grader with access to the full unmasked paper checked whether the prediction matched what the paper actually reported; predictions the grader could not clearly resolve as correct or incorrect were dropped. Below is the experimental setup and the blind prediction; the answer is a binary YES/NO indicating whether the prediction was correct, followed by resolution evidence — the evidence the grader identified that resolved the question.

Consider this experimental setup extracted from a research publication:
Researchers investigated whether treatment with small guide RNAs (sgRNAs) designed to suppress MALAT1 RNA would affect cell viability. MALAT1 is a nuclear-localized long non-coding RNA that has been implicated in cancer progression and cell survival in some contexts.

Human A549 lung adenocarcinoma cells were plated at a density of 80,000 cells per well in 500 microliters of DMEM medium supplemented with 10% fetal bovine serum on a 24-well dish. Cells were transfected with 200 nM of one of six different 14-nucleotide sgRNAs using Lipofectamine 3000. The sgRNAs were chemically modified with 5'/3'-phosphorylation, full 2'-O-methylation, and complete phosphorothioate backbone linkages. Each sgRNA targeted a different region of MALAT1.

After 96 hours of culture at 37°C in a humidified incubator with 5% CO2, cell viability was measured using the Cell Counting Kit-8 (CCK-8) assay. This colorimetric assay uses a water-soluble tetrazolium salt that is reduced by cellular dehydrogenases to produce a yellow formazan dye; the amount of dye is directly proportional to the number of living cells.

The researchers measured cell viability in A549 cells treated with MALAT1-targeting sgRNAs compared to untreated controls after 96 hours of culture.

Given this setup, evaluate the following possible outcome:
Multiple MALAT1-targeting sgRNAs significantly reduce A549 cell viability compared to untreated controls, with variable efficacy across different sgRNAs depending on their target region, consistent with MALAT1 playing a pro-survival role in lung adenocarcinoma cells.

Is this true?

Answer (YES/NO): YES